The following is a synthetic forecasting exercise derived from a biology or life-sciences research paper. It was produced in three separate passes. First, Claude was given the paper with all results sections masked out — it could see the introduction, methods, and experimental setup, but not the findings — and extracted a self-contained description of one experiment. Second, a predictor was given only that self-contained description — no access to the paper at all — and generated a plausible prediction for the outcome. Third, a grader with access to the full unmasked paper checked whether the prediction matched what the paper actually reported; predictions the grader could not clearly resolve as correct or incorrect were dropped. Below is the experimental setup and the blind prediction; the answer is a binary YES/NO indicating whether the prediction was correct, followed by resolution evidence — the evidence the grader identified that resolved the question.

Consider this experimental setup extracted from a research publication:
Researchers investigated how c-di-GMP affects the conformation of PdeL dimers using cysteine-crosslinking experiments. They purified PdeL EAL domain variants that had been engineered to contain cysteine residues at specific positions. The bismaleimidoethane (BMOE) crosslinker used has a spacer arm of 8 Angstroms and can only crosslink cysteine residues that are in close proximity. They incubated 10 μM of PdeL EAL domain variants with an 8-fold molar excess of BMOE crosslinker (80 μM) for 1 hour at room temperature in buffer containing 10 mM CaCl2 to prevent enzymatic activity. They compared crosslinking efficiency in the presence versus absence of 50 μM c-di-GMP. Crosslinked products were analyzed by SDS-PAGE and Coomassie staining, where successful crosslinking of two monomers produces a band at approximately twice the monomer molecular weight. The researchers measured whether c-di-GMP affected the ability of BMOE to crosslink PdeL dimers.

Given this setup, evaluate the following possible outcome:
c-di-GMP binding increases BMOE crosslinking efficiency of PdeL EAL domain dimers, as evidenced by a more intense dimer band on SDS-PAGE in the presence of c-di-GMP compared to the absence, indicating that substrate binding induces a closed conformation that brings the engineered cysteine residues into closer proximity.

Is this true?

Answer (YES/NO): NO